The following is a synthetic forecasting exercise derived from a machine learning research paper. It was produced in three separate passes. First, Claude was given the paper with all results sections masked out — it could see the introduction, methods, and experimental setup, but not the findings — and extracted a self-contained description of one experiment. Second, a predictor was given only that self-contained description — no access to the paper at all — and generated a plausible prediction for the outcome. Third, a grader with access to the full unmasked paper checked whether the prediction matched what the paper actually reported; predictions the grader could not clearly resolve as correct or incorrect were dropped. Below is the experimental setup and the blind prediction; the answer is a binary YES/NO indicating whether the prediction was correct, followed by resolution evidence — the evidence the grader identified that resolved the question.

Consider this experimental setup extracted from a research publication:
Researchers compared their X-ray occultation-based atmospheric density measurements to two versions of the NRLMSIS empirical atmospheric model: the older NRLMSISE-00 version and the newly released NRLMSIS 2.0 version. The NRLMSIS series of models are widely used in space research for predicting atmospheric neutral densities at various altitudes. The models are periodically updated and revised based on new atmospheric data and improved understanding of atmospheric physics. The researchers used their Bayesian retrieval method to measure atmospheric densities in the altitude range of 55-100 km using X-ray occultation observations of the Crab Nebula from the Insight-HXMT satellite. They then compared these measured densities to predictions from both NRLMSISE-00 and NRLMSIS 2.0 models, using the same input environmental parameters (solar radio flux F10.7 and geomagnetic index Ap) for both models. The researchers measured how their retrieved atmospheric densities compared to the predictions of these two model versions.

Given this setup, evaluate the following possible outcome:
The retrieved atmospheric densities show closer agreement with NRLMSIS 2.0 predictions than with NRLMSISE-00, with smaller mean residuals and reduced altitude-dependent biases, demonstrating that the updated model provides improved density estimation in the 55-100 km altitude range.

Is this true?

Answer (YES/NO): NO